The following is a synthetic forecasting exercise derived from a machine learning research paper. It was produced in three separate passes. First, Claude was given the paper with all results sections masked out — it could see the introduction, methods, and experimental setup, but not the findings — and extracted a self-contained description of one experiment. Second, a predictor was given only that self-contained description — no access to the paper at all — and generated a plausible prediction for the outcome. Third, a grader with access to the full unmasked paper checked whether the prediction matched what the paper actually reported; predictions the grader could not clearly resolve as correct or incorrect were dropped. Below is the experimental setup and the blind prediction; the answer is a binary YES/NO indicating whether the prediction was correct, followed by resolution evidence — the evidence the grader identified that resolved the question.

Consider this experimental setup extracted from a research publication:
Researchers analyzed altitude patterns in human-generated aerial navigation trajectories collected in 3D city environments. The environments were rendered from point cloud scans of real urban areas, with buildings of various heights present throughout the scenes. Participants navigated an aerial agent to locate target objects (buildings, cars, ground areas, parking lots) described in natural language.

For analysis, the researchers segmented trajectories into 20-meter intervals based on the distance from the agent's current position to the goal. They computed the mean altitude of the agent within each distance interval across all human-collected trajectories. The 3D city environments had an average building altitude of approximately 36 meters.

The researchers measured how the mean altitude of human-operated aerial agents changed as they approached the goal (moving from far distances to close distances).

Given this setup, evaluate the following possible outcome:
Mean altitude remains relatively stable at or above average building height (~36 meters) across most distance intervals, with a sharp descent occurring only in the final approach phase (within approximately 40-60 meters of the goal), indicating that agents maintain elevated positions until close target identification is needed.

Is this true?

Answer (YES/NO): NO